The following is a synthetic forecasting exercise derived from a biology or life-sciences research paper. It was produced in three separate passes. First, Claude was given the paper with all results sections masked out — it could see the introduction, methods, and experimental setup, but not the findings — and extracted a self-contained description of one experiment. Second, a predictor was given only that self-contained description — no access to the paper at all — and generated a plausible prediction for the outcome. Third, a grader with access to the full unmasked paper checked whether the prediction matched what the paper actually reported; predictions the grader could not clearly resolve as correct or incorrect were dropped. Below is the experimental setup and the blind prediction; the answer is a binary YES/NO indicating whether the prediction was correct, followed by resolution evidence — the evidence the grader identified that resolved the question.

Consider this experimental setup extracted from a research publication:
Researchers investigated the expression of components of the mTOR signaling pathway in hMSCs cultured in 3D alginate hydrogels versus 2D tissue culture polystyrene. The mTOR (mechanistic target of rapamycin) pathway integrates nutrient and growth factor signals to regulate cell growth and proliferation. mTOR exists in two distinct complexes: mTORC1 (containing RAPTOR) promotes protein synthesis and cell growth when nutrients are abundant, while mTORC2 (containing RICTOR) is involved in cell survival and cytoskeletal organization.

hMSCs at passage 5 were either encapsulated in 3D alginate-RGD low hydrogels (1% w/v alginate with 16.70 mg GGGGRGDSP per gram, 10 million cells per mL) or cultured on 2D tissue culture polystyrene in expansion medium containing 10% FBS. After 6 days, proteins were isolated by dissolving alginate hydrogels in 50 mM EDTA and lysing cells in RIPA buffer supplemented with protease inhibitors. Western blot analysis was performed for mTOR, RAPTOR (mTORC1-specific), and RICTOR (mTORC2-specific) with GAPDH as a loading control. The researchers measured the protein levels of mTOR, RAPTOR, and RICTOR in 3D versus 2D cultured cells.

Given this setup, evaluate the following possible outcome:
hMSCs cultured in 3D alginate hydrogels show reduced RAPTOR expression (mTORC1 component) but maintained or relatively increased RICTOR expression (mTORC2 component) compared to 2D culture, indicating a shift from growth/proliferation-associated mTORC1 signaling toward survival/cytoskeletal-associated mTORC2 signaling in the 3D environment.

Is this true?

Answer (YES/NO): YES